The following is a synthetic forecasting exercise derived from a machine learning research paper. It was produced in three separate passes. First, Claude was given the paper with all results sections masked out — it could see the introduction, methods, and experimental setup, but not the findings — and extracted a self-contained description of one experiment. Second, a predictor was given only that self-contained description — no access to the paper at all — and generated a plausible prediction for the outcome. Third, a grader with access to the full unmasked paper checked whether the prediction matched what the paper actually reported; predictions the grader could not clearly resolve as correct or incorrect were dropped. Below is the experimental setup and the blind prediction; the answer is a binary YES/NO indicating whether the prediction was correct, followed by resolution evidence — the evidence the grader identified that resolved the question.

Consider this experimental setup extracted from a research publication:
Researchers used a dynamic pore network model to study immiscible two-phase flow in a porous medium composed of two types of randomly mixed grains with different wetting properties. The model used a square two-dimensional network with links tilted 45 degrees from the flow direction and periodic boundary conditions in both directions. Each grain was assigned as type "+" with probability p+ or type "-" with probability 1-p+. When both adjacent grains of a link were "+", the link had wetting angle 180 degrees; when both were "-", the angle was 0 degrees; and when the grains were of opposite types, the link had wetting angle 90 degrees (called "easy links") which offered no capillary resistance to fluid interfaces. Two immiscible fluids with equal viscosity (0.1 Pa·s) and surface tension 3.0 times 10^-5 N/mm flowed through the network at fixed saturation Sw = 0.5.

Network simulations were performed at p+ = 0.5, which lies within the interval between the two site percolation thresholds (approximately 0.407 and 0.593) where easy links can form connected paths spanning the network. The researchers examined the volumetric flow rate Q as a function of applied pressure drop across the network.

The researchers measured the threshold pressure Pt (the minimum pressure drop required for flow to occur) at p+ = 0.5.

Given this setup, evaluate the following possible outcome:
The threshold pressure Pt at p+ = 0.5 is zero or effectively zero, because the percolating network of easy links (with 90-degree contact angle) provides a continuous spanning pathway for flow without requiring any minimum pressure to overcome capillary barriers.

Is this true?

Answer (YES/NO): YES